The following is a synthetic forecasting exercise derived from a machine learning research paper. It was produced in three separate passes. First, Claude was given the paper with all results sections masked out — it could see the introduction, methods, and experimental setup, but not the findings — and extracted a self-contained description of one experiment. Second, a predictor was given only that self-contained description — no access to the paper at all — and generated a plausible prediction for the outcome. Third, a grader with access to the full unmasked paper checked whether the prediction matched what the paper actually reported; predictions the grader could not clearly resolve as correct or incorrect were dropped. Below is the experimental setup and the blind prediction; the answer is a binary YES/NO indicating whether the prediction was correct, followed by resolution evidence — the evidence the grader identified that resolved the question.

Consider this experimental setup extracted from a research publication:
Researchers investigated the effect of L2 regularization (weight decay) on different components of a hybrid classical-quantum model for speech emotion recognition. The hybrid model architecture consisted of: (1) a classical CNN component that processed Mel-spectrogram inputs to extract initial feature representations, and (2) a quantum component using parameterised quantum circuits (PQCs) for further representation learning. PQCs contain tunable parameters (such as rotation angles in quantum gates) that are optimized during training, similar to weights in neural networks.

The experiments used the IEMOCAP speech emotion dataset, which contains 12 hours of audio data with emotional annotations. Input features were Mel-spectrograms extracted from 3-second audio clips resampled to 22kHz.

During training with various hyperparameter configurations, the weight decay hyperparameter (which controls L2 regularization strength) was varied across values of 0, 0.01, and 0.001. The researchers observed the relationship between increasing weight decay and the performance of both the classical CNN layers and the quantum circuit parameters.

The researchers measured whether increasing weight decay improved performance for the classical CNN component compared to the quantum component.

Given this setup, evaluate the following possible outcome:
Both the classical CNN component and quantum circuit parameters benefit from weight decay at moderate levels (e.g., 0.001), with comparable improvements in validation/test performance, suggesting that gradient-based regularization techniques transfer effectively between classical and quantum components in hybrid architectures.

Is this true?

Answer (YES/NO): NO